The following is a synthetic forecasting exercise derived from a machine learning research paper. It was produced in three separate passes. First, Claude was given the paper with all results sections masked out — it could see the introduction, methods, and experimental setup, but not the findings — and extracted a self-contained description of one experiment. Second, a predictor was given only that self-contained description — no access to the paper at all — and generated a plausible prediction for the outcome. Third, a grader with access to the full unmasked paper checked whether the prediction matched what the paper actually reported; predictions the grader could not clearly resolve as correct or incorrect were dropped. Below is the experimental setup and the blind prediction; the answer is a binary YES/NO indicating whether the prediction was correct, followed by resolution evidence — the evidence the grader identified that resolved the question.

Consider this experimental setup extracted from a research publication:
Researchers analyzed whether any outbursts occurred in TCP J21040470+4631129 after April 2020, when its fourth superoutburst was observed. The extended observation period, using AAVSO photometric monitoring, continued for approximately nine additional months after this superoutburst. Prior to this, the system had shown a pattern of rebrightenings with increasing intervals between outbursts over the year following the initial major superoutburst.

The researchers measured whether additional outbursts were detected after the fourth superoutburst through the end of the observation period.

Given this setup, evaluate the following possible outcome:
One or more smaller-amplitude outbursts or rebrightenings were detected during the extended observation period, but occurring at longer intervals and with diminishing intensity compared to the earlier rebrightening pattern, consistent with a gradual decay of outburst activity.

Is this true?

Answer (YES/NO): NO